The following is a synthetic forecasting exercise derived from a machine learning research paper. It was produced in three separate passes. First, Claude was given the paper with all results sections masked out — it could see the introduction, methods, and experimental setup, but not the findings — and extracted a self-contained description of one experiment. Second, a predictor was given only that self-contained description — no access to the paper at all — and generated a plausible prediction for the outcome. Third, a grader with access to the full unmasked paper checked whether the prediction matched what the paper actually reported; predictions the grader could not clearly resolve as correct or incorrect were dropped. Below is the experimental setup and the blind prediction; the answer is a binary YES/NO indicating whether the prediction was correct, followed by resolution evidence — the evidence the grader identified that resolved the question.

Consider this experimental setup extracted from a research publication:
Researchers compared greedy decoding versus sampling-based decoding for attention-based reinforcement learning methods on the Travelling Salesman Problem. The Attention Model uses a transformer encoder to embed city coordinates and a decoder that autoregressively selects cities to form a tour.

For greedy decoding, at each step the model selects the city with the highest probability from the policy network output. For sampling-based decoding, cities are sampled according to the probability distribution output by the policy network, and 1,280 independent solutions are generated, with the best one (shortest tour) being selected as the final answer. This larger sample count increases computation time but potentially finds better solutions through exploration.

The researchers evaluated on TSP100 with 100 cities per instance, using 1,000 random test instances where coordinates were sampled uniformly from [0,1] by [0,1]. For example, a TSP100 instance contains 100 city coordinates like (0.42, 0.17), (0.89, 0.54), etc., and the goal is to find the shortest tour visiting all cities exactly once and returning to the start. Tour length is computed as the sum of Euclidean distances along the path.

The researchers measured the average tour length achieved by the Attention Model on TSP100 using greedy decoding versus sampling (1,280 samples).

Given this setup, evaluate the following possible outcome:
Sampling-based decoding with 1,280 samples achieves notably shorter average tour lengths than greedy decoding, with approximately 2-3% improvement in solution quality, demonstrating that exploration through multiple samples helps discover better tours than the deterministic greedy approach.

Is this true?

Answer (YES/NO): YES